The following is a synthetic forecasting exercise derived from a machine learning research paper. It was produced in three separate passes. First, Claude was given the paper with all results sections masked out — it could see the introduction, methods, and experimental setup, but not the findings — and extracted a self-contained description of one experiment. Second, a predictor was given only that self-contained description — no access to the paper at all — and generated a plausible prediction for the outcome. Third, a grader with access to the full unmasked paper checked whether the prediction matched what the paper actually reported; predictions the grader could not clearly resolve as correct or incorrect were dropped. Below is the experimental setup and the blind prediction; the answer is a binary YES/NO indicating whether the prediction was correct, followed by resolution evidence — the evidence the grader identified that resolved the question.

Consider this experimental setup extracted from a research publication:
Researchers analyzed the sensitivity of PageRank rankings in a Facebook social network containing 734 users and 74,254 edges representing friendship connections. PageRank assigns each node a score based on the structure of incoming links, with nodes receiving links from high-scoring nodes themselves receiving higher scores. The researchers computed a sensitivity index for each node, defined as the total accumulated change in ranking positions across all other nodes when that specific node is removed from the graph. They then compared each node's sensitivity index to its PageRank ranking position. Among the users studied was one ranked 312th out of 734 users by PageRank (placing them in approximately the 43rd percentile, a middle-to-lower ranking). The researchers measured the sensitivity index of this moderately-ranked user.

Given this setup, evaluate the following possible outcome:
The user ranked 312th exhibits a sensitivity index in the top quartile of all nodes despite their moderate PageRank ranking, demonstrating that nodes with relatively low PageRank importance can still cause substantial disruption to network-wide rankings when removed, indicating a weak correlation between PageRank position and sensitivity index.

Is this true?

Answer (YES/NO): YES